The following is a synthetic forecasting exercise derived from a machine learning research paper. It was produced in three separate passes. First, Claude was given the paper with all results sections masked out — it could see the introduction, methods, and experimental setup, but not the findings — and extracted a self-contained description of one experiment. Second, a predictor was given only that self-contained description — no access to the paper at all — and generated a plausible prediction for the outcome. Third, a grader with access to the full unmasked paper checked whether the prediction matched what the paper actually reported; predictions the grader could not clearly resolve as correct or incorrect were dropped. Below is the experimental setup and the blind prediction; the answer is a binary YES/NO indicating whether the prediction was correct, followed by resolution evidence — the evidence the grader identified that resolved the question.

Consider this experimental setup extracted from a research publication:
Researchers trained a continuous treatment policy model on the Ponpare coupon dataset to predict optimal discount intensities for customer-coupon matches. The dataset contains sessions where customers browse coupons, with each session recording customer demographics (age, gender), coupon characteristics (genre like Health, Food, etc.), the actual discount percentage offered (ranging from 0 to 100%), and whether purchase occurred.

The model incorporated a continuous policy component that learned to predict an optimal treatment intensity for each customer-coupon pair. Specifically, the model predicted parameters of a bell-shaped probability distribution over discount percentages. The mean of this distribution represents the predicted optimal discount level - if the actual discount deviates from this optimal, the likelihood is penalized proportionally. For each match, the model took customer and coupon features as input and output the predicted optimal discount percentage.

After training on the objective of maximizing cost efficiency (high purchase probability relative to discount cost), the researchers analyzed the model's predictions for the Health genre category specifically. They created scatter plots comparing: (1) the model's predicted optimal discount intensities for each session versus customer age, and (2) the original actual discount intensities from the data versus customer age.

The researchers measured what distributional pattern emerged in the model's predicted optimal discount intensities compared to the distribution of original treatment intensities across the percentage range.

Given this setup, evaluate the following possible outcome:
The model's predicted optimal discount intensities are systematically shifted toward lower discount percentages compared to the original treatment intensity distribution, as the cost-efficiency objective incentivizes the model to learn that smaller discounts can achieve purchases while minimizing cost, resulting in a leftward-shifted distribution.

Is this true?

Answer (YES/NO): NO